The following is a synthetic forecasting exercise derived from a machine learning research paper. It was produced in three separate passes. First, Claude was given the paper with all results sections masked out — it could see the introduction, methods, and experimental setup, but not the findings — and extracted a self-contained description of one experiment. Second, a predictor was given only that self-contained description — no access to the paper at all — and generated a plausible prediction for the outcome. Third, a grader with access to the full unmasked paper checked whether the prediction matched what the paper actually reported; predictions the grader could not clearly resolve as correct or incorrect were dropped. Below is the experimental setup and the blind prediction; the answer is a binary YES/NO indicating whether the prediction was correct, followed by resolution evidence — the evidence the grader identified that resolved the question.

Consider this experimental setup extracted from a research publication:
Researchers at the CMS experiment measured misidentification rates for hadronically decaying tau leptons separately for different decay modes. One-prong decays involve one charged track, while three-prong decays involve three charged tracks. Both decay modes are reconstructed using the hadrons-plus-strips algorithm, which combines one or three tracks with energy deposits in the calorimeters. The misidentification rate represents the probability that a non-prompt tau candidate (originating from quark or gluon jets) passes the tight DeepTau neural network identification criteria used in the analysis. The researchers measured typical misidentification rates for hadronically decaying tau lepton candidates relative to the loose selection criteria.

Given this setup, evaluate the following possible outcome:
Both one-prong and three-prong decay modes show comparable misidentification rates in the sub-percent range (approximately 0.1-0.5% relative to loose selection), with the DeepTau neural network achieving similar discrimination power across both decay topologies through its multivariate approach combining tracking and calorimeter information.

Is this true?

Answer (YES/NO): NO